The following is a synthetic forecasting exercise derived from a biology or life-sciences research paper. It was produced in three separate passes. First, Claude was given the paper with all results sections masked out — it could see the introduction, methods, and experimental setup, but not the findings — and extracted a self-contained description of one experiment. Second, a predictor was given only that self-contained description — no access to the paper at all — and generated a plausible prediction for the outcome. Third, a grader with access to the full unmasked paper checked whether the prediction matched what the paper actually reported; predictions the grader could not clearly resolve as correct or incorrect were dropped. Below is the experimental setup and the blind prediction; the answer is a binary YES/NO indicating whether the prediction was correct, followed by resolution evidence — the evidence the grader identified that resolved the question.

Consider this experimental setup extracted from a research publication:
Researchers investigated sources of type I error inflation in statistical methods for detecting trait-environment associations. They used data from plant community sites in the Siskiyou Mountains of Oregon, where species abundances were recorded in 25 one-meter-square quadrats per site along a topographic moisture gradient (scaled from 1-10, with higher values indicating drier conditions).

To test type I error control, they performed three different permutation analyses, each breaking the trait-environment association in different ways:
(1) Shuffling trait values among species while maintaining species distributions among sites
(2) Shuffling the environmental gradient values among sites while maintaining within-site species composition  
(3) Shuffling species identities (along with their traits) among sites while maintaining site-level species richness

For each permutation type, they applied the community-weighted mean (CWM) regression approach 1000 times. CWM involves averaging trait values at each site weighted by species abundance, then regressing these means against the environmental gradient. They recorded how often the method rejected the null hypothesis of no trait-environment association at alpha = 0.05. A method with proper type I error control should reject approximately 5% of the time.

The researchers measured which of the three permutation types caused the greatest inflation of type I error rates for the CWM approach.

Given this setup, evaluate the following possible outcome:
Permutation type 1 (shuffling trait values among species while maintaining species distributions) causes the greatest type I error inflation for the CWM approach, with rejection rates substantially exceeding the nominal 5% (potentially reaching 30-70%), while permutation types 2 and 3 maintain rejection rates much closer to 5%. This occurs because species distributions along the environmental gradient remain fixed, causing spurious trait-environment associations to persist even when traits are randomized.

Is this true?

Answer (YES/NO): YES